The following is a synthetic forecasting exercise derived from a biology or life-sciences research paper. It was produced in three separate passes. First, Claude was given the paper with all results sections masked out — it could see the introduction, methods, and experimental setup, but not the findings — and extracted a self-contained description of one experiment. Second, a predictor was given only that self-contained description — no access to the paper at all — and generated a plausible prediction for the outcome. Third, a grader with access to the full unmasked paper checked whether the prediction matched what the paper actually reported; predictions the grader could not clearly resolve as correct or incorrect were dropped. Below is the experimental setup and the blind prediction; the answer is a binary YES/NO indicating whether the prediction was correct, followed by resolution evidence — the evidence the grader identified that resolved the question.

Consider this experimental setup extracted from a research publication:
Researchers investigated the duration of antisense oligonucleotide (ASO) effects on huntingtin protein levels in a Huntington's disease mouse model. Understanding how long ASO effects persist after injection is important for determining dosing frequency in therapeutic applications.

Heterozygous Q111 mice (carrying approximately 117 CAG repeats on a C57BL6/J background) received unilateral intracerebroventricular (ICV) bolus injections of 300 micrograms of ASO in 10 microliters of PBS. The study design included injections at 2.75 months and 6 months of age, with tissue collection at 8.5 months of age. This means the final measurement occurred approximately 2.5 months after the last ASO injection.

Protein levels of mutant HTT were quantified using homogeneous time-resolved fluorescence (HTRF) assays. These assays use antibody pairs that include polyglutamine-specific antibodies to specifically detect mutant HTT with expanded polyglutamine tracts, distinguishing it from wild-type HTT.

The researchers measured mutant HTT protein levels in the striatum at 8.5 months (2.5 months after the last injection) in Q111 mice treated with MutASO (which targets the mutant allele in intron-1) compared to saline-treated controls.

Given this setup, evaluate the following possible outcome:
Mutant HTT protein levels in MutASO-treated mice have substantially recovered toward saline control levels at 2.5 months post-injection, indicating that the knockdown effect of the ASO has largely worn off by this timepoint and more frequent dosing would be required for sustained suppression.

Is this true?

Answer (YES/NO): NO